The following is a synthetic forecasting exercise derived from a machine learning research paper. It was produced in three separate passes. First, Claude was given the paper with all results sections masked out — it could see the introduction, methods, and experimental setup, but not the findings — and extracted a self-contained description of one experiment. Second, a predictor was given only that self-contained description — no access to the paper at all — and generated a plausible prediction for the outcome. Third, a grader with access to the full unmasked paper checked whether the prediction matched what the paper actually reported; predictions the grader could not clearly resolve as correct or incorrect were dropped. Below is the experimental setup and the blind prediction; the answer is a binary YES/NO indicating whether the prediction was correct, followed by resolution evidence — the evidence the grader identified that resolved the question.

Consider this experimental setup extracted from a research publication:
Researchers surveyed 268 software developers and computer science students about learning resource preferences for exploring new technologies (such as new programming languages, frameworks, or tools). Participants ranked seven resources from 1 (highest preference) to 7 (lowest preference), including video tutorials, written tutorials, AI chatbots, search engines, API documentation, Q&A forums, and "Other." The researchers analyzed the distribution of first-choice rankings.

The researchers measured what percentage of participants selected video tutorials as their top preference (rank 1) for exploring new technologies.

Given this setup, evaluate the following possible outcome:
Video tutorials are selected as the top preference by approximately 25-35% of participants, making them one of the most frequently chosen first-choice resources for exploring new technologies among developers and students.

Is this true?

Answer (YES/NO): NO